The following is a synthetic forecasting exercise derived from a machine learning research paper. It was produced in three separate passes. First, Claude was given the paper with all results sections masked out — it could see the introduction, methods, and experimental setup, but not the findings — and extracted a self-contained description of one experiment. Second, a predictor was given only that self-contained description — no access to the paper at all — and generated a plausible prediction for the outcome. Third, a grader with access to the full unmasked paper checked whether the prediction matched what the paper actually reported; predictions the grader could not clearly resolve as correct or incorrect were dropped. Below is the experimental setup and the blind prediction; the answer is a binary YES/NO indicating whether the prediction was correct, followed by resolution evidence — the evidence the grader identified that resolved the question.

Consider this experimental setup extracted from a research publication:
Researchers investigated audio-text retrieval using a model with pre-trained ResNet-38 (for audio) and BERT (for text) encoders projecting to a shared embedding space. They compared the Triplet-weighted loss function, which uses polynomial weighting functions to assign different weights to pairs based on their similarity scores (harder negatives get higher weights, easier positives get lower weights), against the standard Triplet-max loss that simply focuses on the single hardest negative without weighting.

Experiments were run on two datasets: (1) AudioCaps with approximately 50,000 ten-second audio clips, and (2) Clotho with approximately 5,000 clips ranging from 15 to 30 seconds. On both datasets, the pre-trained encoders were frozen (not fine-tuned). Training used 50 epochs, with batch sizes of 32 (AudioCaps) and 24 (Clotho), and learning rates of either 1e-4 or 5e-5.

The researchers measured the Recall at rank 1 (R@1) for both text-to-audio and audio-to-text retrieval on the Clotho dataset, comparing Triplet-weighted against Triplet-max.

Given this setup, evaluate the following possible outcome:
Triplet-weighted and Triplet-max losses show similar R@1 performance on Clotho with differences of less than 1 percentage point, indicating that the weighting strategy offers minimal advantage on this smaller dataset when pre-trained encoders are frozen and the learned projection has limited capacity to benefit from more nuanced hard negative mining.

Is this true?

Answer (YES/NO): NO